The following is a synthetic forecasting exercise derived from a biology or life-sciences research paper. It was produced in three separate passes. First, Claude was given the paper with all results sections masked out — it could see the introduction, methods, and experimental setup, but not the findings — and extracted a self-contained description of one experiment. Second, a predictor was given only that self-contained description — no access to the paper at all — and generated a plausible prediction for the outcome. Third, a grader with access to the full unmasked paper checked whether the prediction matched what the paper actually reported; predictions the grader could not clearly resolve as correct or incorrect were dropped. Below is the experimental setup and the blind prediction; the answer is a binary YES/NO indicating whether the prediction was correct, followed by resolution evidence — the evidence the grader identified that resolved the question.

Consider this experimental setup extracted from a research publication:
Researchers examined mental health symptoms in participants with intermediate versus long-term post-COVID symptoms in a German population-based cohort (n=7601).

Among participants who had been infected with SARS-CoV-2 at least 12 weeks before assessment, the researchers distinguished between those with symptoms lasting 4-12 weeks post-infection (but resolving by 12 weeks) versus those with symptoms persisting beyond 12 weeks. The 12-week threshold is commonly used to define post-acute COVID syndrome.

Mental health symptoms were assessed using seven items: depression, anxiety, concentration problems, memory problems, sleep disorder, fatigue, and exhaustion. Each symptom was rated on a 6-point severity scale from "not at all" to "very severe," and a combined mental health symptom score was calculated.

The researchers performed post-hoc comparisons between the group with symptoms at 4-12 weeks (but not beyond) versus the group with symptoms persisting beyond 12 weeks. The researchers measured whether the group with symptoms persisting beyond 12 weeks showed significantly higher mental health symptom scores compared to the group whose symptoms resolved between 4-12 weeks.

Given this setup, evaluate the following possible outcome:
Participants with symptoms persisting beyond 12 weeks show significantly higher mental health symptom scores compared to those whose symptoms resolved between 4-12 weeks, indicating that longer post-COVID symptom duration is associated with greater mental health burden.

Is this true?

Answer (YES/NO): YES